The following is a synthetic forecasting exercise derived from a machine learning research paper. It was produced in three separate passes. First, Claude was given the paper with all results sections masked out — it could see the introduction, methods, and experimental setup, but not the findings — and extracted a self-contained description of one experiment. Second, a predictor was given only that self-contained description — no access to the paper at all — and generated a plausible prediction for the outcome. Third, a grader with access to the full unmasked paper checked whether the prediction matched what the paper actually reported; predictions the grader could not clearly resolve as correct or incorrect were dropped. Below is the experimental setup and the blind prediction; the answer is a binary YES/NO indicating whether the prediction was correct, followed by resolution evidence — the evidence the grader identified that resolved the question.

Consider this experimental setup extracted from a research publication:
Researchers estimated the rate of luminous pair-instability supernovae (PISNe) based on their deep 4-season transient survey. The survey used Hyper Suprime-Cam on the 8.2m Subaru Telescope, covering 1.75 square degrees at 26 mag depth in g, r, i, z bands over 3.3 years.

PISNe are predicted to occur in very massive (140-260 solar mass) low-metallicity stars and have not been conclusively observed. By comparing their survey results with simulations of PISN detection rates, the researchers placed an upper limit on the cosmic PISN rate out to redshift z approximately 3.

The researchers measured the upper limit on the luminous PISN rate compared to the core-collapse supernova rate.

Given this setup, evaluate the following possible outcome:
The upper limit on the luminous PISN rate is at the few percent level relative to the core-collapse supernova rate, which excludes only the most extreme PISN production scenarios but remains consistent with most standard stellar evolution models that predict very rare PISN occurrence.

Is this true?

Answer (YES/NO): NO